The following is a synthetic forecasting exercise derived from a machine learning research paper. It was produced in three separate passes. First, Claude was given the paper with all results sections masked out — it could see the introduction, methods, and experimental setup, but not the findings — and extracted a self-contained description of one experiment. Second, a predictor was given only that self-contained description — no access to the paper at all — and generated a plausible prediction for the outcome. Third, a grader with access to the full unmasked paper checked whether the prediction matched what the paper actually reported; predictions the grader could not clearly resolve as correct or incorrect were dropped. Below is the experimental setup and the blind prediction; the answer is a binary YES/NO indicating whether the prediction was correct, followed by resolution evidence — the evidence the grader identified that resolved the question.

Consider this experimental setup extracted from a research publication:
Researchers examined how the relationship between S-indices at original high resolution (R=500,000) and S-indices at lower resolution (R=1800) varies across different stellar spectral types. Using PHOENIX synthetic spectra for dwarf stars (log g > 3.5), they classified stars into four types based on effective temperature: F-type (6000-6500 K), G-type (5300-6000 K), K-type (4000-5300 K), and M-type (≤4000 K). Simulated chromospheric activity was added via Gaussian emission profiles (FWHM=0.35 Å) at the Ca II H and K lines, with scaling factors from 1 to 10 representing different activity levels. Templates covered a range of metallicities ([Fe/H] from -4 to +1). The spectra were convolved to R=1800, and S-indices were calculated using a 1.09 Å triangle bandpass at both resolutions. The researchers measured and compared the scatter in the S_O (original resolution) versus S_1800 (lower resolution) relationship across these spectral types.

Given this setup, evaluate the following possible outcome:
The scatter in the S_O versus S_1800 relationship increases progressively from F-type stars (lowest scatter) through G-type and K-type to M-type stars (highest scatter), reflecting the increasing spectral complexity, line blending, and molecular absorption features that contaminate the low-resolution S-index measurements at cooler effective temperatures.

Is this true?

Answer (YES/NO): NO